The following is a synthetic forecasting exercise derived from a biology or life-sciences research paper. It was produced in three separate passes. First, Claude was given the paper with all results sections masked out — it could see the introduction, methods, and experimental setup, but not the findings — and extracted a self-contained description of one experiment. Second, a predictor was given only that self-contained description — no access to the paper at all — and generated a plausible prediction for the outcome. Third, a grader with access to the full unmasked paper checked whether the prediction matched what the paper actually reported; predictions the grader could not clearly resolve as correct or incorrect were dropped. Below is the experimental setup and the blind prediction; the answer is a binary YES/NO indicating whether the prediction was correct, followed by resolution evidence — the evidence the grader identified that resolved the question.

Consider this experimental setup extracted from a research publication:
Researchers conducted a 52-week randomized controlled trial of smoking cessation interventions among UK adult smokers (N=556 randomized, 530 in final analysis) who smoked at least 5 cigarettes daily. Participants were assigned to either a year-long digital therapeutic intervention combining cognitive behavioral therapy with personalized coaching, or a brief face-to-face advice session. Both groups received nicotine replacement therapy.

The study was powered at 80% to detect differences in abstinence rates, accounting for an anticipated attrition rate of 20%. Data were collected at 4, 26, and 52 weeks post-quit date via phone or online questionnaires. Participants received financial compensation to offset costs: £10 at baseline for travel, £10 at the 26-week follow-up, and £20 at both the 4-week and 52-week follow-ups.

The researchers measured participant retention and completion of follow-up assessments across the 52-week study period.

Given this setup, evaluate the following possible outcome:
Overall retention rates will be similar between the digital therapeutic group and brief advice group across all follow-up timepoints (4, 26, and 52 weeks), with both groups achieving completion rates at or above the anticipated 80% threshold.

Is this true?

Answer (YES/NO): NO